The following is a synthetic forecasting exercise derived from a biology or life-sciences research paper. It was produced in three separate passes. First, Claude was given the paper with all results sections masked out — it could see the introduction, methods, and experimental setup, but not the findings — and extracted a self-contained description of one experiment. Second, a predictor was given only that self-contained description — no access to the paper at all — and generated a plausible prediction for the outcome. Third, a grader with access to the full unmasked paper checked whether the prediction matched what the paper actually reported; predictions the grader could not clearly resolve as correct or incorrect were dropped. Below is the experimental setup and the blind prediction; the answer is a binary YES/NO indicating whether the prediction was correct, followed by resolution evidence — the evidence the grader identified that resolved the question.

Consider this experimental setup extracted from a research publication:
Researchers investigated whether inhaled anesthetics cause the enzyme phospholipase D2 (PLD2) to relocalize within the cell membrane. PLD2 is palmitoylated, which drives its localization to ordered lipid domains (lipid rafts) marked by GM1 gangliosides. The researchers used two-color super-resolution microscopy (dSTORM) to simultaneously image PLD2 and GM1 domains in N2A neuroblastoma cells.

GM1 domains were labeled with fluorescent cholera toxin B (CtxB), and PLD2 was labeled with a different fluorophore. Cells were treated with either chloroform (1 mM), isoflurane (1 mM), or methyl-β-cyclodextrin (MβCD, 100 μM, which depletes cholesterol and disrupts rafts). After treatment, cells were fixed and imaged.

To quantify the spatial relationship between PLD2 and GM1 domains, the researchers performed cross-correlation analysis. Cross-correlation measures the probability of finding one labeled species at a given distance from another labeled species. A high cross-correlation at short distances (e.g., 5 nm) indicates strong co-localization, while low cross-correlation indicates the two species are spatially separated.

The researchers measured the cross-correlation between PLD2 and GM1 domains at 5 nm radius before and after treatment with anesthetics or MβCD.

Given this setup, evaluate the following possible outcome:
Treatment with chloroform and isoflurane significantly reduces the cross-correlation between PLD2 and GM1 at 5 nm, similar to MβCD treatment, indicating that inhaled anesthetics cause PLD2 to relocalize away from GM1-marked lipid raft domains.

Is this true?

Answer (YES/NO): YES